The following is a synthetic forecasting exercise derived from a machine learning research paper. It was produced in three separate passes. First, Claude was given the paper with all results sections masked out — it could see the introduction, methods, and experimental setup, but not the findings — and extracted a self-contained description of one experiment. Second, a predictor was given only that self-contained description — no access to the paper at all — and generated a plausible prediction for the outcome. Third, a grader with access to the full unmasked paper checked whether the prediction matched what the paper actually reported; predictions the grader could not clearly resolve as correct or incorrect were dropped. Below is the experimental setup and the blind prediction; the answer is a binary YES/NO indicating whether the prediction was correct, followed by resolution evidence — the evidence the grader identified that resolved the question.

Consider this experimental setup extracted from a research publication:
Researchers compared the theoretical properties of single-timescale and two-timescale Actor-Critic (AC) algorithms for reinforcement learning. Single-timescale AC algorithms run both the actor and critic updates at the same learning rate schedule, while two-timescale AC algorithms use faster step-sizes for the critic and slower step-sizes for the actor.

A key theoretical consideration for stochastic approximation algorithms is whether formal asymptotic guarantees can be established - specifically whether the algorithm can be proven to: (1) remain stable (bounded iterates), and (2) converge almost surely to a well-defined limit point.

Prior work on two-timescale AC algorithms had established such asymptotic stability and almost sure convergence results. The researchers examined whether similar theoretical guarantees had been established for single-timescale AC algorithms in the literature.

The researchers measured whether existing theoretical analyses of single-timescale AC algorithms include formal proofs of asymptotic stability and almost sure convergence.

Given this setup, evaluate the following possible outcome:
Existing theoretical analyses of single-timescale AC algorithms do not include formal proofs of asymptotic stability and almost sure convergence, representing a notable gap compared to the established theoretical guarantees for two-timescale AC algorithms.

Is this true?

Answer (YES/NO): YES